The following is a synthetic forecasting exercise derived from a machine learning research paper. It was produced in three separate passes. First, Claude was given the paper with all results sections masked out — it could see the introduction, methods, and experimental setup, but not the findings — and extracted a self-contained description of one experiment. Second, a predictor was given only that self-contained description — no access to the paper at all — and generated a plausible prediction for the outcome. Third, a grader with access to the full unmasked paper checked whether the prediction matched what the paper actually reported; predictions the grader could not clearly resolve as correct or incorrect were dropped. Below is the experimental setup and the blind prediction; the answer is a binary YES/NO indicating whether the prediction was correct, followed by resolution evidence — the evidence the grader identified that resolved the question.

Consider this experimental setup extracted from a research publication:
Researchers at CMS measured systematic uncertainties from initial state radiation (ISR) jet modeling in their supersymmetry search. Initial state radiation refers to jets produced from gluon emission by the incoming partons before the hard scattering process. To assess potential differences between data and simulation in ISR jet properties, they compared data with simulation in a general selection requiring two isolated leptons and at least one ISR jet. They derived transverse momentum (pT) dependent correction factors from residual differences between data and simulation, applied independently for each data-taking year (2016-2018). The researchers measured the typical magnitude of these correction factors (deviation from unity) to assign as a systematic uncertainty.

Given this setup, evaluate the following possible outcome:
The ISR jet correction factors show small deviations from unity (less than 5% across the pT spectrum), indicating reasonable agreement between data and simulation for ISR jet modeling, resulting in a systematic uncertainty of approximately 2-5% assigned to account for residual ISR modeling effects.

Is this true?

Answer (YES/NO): NO